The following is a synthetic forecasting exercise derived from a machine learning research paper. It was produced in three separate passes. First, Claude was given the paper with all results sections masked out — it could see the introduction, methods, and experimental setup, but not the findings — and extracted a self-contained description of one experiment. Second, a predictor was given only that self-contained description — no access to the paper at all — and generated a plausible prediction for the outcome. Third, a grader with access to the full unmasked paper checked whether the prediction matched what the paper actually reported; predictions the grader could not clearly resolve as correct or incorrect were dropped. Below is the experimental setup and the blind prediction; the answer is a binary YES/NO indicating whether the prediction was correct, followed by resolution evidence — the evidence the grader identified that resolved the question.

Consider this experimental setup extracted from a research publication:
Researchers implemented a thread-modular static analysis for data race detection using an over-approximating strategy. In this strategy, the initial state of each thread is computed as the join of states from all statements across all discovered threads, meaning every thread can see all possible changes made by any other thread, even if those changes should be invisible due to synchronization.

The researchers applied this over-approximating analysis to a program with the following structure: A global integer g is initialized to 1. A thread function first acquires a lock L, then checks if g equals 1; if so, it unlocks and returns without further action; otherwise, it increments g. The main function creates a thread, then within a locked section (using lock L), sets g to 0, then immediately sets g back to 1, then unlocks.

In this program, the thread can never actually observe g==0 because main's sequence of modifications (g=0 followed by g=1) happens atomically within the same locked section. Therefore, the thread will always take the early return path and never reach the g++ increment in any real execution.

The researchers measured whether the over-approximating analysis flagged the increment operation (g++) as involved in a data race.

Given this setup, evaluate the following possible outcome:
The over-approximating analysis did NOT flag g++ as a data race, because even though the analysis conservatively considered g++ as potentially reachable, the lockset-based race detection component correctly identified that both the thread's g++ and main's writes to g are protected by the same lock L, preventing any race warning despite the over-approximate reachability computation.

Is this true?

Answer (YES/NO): NO